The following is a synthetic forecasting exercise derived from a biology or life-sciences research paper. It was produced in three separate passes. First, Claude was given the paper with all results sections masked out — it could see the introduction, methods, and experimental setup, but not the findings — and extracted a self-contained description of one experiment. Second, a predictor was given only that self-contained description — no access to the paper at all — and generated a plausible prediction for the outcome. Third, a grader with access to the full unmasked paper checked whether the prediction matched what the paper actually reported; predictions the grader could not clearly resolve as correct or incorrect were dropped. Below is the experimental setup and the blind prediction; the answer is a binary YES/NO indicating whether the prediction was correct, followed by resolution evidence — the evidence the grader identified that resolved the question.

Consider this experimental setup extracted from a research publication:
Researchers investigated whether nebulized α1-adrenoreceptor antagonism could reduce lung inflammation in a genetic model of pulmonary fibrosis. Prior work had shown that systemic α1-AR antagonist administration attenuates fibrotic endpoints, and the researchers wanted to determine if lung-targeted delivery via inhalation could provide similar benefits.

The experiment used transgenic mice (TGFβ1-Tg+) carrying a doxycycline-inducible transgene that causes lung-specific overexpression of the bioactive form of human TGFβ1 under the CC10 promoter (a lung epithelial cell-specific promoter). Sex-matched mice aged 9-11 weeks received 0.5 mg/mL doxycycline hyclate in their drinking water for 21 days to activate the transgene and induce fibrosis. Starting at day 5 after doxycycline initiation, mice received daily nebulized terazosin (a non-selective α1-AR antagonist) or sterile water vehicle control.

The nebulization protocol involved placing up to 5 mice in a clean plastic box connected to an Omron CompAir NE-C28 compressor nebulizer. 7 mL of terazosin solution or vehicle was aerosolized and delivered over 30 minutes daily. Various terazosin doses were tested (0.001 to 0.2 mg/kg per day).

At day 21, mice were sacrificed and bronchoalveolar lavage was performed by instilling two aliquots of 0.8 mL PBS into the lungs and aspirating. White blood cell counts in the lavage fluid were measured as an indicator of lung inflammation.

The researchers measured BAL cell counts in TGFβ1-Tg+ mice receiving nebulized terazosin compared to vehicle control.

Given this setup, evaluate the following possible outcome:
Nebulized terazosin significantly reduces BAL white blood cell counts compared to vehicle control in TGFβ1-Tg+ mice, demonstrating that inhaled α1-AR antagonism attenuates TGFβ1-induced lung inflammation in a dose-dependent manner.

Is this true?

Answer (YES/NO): NO